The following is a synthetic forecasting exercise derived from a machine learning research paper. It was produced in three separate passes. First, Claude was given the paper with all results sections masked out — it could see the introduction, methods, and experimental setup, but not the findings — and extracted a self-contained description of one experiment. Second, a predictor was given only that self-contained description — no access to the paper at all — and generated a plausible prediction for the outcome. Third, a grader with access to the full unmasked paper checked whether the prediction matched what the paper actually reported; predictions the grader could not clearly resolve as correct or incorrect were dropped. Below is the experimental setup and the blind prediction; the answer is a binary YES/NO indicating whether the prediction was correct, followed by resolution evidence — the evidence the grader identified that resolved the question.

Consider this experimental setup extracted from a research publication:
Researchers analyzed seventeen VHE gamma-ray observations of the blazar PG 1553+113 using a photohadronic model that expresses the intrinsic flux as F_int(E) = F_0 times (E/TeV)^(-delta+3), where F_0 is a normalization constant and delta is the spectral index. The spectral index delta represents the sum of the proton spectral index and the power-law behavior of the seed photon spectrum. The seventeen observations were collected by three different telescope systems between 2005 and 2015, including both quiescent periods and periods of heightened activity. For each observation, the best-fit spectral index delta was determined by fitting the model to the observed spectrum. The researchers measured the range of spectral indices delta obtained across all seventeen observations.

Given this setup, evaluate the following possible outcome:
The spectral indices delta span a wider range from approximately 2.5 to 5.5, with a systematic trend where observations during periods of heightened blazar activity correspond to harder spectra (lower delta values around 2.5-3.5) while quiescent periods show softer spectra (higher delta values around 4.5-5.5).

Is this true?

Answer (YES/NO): NO